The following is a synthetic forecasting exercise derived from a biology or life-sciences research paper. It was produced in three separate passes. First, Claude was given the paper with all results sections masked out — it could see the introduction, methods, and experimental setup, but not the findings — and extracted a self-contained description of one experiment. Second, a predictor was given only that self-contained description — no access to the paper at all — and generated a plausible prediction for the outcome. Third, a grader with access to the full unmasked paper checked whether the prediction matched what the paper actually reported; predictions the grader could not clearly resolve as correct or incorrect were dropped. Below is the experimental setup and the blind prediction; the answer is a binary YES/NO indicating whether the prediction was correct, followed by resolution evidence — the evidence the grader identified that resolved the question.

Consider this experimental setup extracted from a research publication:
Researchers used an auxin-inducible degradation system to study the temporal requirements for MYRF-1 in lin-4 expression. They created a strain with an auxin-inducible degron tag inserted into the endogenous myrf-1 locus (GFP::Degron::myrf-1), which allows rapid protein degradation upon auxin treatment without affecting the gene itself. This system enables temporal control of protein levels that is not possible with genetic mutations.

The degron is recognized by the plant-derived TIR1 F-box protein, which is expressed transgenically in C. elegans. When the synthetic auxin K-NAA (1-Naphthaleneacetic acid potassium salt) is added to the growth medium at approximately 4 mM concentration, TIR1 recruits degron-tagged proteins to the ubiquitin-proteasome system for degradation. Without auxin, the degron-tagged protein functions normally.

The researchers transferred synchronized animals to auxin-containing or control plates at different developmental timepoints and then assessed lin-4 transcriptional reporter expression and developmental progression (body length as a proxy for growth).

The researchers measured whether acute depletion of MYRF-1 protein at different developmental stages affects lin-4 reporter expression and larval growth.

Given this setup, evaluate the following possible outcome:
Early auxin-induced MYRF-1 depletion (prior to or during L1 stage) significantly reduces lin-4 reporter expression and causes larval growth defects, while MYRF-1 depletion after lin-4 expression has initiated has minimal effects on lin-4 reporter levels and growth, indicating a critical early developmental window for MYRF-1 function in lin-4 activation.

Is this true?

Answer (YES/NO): NO